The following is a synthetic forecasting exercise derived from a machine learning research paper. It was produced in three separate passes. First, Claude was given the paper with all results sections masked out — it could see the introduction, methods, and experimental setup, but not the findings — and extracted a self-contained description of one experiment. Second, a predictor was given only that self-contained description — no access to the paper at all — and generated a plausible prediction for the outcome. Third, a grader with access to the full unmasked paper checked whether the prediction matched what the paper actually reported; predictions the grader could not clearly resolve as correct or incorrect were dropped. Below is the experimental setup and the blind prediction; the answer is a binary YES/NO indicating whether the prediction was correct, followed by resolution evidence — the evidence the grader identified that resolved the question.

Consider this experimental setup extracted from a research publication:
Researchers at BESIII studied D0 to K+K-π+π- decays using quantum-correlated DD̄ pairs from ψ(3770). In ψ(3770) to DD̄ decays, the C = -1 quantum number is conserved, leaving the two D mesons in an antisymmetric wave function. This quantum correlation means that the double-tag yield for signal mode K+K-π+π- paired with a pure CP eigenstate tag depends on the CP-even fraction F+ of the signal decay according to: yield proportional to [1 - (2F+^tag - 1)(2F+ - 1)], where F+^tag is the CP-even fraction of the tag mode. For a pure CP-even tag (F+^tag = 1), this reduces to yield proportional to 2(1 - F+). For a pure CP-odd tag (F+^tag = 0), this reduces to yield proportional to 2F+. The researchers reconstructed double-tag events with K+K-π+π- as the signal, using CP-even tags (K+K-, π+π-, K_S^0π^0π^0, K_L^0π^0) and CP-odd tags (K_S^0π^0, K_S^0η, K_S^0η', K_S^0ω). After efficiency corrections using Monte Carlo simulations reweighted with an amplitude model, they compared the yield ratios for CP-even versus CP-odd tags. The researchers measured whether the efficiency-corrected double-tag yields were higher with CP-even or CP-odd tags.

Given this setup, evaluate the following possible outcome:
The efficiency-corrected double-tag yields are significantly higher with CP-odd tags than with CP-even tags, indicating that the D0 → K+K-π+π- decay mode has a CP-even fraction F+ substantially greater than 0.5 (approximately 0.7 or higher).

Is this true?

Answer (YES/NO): YES